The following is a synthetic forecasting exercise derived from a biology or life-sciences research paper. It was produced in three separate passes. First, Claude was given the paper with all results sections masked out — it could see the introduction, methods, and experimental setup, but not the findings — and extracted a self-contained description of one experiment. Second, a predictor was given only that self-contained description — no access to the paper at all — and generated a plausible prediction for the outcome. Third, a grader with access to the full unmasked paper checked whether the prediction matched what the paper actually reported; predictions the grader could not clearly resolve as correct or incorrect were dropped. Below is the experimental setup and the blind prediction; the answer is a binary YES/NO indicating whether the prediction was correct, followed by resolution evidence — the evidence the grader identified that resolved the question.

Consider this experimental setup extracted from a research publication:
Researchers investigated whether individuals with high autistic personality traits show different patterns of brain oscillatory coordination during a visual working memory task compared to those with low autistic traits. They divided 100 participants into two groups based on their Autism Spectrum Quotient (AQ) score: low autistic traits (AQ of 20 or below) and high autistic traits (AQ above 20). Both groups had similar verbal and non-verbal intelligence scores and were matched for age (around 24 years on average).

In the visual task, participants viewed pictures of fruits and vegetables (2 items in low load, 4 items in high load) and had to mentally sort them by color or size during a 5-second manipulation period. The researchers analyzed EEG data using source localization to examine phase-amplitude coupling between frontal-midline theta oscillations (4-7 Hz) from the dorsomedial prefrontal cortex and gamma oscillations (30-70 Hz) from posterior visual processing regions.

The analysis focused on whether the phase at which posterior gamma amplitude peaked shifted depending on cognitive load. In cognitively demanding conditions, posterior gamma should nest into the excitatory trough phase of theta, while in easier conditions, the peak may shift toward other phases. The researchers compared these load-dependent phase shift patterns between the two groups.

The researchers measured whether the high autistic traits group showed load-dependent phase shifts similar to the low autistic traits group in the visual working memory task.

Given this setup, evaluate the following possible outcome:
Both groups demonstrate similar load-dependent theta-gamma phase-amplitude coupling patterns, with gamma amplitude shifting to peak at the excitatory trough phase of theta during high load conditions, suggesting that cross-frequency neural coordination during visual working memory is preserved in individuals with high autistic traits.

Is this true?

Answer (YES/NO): NO